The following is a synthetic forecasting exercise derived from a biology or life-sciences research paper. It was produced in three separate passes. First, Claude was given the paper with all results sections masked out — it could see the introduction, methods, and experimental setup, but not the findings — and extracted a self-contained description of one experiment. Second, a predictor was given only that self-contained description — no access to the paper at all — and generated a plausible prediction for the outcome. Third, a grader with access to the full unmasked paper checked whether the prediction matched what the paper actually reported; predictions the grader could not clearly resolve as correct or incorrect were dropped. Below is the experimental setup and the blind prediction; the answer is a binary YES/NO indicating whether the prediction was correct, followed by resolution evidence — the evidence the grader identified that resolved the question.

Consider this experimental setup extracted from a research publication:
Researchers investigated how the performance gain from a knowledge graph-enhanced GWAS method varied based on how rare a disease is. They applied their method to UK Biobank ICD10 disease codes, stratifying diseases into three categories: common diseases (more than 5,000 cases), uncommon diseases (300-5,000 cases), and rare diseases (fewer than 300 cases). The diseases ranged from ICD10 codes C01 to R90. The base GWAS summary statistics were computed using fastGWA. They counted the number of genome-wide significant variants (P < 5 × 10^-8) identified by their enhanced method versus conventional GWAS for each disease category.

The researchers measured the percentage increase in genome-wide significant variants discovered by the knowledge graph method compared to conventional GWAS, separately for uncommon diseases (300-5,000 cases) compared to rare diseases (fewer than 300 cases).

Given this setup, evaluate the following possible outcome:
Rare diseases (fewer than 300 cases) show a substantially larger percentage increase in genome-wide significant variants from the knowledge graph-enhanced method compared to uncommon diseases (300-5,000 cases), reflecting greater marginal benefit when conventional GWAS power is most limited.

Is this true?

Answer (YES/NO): YES